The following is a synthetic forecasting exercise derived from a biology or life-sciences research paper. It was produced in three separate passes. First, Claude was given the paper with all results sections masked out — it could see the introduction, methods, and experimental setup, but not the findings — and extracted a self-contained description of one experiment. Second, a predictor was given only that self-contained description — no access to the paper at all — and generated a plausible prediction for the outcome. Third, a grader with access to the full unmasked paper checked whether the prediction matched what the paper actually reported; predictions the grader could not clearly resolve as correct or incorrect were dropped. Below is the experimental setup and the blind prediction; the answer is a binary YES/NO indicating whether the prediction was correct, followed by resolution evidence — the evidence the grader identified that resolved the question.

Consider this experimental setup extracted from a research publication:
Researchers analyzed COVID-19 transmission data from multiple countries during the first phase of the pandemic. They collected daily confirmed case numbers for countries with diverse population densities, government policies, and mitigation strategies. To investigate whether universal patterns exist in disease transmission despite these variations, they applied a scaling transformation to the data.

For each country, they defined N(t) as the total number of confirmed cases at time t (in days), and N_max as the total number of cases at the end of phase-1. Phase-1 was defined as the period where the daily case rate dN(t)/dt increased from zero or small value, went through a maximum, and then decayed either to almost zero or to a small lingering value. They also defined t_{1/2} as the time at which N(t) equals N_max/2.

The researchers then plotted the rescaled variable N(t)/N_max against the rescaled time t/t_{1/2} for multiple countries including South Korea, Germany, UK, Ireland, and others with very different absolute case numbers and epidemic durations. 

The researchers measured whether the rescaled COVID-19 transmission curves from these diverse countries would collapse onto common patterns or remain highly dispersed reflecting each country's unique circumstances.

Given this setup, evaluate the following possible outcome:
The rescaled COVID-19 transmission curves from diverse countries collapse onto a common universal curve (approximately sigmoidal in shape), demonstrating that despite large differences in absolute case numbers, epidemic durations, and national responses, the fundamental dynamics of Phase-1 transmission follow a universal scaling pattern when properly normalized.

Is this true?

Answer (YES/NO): NO